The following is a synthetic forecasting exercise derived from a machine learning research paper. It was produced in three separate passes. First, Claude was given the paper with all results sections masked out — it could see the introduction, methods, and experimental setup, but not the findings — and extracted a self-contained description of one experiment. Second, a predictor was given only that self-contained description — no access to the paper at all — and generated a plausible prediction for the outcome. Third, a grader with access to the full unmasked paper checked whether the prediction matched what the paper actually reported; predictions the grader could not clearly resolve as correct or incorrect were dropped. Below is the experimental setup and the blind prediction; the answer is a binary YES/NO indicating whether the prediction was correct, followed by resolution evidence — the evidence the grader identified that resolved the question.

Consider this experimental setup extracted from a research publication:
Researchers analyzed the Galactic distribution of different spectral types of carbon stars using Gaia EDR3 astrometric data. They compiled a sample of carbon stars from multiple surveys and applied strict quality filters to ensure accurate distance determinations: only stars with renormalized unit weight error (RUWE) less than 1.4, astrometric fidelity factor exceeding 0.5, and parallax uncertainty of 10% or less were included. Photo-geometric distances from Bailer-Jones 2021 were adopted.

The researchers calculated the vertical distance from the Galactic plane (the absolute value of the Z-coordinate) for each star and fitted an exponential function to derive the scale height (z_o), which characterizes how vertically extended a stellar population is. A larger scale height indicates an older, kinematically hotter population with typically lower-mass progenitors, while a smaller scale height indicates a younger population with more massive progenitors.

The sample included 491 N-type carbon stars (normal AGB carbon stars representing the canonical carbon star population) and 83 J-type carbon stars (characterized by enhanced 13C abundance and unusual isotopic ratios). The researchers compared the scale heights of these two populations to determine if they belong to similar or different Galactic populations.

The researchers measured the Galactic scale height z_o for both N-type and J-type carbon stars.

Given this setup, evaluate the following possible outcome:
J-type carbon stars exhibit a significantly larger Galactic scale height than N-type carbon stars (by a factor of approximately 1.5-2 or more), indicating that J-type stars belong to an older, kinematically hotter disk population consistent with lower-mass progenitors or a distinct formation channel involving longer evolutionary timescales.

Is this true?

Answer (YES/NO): NO